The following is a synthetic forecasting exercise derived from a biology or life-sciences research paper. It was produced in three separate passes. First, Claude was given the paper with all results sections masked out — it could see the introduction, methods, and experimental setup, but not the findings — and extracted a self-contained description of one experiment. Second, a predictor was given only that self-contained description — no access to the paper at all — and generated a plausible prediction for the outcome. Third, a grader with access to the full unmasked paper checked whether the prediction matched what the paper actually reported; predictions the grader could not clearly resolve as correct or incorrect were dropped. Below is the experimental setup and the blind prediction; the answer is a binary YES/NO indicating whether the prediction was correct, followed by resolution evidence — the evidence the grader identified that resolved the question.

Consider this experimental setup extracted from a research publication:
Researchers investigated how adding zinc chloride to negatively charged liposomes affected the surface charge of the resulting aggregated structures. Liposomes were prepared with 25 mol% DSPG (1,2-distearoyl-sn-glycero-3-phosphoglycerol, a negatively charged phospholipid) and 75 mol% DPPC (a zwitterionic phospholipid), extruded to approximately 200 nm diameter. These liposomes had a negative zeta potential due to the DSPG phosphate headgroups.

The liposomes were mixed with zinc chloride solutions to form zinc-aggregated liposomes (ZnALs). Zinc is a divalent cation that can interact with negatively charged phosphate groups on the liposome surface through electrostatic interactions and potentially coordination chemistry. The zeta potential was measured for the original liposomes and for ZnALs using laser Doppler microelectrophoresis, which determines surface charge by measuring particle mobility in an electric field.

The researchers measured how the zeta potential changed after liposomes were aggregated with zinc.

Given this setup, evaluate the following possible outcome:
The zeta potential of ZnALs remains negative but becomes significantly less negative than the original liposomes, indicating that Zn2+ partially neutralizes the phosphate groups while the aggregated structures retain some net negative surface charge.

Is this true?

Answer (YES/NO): NO